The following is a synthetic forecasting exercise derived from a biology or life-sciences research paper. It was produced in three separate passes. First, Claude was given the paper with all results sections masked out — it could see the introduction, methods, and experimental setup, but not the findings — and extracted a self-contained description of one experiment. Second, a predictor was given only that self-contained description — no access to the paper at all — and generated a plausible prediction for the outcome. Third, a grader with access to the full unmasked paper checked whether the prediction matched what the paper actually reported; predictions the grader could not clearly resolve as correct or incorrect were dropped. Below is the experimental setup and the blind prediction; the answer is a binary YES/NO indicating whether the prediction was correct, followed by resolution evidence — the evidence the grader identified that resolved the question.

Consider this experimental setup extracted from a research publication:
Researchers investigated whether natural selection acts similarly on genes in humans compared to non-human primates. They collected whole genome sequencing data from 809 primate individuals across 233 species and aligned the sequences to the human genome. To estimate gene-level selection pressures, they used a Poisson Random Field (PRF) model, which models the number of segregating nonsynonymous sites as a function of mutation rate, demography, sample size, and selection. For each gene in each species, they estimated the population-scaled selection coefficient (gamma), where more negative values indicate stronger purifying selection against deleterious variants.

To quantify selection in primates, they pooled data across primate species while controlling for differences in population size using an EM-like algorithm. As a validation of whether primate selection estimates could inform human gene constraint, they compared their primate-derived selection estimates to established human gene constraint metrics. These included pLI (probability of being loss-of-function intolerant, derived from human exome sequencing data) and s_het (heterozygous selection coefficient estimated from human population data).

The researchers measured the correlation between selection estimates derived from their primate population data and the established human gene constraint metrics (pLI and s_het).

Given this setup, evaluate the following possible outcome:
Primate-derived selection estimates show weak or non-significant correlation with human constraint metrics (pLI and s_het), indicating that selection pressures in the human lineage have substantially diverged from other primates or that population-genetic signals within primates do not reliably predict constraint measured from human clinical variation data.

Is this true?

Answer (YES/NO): NO